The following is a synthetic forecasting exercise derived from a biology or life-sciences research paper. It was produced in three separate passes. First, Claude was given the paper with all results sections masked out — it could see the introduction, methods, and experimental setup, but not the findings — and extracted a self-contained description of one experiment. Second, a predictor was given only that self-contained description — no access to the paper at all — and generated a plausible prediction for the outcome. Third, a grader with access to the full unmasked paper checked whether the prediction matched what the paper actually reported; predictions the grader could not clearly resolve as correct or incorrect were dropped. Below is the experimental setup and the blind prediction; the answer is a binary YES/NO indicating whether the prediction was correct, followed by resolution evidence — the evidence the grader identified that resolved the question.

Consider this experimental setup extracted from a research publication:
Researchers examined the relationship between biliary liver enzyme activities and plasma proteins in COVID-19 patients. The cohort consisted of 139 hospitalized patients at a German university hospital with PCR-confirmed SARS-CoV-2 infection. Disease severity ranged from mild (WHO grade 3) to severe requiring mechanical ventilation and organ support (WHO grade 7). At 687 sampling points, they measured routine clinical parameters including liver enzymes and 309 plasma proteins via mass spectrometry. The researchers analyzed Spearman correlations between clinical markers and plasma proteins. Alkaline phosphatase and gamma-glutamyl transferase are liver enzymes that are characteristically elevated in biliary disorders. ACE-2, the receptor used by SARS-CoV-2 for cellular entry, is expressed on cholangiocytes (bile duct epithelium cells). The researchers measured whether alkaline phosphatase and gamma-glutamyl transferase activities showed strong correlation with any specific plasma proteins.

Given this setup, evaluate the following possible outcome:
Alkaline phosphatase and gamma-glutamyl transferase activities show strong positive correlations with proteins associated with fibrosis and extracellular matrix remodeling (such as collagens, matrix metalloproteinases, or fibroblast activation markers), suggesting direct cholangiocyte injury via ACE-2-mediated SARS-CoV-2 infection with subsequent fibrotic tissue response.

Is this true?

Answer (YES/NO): NO